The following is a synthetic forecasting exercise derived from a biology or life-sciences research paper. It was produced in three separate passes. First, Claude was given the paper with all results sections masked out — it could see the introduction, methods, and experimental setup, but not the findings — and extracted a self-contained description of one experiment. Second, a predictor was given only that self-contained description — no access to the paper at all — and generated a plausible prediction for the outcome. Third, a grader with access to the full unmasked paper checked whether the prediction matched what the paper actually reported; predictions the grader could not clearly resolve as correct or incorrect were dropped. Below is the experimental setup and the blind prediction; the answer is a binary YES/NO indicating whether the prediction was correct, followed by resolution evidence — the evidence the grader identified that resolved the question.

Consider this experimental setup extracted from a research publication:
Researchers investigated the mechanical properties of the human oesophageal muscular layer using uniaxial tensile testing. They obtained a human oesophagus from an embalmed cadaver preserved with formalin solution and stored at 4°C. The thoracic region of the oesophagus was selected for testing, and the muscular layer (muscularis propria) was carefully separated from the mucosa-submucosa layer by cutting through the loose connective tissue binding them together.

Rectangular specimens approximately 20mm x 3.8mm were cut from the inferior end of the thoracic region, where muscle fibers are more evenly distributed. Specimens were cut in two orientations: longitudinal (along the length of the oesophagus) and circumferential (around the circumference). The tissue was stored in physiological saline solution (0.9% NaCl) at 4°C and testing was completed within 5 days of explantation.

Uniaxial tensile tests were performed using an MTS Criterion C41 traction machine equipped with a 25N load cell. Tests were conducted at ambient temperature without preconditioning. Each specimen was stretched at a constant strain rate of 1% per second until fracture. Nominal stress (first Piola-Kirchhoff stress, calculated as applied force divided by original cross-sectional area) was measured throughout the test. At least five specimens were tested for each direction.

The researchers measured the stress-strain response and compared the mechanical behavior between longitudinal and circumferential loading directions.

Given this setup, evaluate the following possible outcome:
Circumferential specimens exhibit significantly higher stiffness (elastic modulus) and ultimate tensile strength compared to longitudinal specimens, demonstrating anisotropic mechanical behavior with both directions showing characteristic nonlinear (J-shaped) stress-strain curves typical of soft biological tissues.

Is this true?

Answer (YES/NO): NO